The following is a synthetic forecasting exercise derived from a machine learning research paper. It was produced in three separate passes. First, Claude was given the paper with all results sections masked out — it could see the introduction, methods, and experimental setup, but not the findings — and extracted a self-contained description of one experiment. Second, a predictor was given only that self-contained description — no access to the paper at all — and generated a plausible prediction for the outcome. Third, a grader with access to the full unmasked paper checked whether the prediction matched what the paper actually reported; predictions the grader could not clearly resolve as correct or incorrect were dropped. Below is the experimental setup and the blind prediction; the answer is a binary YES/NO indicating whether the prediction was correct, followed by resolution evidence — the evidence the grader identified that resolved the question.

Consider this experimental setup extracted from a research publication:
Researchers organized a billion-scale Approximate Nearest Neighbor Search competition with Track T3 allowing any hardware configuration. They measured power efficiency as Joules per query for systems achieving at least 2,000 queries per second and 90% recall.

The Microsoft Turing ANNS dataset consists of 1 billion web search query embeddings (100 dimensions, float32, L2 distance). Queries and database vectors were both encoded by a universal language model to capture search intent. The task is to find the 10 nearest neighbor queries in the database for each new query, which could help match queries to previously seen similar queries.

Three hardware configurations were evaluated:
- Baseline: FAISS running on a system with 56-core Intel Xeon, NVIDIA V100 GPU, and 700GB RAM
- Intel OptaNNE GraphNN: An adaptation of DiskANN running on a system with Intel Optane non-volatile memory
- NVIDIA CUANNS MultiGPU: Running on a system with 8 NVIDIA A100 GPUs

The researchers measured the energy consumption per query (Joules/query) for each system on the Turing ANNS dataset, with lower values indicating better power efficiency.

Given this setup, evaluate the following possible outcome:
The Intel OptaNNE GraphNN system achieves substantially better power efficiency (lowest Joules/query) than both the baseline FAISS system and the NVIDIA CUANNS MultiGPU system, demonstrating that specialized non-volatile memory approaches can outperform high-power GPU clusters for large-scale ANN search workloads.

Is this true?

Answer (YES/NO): NO